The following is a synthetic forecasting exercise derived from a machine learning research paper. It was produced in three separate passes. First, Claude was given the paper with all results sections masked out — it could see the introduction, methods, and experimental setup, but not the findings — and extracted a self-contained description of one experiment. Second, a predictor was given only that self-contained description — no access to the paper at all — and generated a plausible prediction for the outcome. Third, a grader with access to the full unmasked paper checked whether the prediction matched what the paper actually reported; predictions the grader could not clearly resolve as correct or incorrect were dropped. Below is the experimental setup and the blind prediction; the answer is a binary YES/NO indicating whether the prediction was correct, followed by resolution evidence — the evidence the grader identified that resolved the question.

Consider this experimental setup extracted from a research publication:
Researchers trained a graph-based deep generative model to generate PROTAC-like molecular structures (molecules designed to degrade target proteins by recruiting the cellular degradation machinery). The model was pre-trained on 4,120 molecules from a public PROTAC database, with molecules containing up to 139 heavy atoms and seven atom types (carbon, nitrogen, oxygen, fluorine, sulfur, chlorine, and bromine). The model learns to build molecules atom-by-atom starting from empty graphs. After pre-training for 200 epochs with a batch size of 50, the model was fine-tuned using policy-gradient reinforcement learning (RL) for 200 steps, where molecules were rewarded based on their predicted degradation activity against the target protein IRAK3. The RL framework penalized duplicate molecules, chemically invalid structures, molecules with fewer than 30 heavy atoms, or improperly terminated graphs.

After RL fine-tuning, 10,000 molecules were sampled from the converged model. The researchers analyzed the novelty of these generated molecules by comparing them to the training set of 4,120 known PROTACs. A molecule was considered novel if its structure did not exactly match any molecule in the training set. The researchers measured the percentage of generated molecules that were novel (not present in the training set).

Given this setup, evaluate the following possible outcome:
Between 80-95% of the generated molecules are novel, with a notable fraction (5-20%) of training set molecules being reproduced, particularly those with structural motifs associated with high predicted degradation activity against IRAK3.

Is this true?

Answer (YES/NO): NO